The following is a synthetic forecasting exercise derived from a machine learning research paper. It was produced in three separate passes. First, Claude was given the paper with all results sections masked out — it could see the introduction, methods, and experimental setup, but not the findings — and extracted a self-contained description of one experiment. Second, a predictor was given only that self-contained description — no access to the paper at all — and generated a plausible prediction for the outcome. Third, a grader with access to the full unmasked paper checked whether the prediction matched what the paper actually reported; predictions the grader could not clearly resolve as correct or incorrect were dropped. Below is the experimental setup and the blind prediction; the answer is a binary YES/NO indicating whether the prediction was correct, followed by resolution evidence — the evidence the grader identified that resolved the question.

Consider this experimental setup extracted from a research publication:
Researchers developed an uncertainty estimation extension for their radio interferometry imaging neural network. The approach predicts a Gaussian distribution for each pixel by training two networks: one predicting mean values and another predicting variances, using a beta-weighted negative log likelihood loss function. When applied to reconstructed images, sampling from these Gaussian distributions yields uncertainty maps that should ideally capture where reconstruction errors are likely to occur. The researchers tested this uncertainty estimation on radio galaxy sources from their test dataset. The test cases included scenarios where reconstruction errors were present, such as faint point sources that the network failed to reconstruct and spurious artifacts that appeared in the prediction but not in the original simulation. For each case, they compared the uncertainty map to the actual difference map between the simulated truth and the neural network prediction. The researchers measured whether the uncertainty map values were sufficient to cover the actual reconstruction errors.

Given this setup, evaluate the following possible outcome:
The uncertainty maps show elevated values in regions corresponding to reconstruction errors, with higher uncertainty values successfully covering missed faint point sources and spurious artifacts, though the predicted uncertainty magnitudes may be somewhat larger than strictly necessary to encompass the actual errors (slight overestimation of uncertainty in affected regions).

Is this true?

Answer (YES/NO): NO